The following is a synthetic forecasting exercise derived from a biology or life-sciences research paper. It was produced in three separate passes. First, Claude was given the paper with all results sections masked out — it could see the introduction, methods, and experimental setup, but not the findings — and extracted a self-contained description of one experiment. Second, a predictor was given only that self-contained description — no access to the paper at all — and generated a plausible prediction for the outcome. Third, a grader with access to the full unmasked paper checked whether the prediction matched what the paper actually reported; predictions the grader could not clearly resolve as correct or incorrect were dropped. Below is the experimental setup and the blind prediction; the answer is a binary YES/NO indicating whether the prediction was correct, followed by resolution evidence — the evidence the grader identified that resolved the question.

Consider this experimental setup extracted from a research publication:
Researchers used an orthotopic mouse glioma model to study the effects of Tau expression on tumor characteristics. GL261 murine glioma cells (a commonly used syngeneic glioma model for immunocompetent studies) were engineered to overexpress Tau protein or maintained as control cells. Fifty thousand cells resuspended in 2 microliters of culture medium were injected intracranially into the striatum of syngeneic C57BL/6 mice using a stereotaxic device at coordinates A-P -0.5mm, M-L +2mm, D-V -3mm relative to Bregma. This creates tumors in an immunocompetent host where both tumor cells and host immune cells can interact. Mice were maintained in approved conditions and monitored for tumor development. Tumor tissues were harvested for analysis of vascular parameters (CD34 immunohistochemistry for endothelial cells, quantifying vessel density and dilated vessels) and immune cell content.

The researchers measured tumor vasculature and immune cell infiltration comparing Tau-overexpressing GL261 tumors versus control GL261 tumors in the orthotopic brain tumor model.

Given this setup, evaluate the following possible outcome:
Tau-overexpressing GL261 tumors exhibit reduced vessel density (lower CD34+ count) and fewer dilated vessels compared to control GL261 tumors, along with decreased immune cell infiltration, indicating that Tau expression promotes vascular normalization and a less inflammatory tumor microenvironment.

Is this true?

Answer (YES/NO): YES